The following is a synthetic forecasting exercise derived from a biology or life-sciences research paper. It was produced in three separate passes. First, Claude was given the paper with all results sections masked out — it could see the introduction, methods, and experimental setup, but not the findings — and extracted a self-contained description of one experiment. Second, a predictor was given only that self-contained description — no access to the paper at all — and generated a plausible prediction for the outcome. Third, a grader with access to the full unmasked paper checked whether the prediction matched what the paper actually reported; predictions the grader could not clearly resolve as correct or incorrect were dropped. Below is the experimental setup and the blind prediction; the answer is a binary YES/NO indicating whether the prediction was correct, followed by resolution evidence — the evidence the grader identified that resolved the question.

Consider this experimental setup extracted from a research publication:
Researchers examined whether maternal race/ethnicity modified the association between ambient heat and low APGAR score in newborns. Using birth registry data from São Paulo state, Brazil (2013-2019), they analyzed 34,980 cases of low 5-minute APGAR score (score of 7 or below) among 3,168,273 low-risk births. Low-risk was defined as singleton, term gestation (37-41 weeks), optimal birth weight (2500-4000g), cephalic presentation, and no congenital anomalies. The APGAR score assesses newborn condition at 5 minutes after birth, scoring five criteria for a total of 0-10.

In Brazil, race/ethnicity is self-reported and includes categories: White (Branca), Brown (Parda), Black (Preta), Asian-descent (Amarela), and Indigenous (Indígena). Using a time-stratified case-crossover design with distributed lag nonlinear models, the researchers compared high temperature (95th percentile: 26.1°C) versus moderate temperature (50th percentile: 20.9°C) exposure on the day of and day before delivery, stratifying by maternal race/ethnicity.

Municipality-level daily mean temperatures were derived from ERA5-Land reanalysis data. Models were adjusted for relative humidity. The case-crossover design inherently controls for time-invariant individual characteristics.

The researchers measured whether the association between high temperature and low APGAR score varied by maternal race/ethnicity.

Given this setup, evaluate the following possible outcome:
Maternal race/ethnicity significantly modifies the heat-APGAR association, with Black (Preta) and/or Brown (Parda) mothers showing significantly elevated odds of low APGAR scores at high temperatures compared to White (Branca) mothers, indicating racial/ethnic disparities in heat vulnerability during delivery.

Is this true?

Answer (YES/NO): NO